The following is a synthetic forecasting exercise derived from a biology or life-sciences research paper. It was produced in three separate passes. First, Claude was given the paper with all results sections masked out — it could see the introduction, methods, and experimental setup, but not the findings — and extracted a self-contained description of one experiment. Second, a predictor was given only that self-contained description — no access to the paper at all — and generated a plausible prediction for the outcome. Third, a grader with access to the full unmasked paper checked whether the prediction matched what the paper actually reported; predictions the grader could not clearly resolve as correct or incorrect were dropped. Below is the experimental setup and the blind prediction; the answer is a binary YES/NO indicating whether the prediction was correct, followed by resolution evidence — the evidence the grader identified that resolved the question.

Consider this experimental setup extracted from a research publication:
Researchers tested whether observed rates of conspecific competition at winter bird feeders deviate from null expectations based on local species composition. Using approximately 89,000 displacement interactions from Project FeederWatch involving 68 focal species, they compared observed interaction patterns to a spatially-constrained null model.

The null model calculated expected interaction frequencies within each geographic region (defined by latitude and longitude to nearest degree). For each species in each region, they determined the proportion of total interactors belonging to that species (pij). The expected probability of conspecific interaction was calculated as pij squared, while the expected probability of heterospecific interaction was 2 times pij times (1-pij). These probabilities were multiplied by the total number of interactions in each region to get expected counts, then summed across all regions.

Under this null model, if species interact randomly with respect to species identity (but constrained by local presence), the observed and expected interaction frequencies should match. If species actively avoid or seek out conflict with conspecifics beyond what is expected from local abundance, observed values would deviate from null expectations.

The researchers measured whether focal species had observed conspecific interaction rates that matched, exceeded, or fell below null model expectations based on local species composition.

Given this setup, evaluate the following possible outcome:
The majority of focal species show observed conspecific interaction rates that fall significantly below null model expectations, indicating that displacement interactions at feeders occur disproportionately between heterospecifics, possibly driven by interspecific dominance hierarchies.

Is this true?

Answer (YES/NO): NO